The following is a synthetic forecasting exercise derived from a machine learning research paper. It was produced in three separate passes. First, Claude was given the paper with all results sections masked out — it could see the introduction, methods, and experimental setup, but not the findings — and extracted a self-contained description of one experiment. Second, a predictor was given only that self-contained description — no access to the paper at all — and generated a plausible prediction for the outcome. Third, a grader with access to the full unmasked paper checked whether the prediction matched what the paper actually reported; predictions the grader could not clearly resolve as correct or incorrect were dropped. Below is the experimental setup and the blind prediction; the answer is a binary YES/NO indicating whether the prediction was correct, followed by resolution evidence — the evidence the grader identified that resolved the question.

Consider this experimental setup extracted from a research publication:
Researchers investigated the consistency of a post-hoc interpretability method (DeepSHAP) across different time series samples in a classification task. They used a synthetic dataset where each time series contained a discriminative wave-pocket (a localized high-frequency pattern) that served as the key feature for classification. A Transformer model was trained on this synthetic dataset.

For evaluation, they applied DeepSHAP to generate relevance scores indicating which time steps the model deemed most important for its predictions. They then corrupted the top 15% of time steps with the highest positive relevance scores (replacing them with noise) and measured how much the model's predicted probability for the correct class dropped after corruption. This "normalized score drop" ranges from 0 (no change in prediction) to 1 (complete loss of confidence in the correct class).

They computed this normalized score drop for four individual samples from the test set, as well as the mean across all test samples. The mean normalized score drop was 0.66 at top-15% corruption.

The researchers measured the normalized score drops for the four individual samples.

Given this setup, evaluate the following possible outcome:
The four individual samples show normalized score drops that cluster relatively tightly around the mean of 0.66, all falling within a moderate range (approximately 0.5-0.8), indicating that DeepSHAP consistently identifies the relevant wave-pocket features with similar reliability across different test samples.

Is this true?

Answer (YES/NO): NO